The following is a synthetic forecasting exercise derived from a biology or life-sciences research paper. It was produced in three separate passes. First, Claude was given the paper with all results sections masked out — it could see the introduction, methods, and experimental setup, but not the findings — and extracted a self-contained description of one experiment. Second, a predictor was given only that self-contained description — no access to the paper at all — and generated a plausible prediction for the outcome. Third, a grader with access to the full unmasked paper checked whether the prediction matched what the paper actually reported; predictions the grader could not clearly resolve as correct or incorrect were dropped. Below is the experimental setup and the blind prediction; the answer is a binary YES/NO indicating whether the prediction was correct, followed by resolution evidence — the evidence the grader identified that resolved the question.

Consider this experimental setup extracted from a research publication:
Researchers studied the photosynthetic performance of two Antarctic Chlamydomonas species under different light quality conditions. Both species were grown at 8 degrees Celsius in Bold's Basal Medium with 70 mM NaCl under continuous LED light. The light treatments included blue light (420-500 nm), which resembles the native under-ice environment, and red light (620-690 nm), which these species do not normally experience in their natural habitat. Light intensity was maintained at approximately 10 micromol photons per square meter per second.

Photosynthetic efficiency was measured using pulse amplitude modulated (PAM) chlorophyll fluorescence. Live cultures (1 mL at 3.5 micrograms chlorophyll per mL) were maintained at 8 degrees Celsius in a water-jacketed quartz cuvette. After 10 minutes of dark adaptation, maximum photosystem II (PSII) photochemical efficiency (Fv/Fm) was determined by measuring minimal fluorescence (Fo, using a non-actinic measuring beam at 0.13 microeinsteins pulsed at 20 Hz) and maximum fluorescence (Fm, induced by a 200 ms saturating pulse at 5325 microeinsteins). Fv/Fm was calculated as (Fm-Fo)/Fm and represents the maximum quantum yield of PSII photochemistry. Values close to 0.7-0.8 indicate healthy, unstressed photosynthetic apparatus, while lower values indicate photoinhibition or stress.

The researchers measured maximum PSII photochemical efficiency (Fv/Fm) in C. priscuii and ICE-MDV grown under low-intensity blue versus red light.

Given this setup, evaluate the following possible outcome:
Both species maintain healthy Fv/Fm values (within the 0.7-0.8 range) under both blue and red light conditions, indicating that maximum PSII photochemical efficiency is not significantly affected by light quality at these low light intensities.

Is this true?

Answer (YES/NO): NO